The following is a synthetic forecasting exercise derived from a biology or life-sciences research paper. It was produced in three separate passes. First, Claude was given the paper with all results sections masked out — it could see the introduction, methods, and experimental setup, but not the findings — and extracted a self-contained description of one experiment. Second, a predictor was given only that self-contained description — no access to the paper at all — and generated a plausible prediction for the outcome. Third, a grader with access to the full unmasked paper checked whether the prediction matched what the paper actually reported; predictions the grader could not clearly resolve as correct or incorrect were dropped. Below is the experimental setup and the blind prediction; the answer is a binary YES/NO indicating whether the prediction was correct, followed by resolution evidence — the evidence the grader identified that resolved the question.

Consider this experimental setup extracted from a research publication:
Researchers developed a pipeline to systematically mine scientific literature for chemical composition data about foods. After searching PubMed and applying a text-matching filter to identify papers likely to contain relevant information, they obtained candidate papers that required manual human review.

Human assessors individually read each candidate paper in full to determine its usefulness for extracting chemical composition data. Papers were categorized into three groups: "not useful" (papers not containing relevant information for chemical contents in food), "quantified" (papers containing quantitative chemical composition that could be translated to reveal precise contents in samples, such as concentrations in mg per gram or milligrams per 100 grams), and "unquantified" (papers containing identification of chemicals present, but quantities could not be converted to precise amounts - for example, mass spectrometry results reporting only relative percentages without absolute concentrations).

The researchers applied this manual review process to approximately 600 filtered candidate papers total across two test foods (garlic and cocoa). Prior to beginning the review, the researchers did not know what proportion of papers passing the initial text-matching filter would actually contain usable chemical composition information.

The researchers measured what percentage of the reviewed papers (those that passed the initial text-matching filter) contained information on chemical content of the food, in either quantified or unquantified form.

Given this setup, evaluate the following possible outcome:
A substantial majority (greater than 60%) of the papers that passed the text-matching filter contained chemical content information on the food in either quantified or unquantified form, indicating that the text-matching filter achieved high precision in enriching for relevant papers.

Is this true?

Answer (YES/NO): NO